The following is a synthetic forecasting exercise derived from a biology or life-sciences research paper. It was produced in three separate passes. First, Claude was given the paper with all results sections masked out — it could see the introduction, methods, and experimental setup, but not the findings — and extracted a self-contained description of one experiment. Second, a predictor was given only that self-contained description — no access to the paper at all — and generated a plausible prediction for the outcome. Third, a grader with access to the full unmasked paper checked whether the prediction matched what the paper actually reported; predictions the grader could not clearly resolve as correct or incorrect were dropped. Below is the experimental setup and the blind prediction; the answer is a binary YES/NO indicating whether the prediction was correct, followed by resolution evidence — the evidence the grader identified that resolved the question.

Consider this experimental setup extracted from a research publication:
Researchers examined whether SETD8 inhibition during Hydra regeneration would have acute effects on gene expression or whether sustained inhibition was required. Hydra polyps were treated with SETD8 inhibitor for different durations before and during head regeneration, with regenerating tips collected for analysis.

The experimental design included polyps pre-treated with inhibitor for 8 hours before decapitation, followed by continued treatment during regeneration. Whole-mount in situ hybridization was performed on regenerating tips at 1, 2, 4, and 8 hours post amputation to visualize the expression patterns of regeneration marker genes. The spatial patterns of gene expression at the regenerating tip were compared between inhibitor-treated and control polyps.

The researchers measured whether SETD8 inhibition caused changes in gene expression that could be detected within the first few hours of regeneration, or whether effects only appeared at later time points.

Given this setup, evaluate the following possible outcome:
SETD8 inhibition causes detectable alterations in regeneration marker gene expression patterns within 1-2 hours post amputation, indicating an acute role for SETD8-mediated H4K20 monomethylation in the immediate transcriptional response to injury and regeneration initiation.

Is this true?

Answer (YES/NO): YES